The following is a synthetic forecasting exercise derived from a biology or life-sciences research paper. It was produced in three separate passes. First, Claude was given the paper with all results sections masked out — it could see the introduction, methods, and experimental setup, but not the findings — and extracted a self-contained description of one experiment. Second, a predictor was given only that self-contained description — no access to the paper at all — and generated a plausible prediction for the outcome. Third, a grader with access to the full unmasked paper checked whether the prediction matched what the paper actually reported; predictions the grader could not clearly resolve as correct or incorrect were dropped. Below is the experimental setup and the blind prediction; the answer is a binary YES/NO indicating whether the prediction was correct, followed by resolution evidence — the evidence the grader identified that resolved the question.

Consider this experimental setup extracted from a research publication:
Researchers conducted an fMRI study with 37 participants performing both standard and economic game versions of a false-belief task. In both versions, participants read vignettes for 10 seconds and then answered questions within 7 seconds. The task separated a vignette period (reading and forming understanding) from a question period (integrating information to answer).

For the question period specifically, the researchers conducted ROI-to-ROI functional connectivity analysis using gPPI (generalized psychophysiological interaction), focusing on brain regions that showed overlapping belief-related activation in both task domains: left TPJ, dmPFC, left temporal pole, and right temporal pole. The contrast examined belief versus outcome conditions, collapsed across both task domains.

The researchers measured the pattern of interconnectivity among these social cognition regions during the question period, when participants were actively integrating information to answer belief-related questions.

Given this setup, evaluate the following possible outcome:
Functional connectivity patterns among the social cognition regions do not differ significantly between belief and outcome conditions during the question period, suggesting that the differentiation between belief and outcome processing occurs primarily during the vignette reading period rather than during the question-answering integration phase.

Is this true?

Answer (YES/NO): NO